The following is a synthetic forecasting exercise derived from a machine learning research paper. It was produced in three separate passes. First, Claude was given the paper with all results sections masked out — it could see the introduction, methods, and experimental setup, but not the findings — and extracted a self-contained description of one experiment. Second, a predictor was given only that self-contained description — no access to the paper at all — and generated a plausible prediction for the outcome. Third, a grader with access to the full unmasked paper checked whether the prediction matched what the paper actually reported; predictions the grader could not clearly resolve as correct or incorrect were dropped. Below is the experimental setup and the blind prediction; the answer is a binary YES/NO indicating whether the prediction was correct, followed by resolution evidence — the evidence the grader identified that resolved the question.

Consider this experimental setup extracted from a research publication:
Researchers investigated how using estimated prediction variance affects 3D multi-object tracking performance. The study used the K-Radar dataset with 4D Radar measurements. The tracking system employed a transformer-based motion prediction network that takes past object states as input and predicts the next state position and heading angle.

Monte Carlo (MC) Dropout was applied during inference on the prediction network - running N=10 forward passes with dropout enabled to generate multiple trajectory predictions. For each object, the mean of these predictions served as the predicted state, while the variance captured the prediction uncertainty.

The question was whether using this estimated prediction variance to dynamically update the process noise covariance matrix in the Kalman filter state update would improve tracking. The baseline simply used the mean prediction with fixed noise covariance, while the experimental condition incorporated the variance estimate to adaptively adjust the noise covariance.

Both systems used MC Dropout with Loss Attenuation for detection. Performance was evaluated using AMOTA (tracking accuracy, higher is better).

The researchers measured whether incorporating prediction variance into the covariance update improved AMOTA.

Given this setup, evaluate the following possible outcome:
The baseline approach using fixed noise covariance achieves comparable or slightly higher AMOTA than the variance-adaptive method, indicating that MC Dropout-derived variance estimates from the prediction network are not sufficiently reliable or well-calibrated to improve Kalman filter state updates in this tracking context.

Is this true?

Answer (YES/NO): NO